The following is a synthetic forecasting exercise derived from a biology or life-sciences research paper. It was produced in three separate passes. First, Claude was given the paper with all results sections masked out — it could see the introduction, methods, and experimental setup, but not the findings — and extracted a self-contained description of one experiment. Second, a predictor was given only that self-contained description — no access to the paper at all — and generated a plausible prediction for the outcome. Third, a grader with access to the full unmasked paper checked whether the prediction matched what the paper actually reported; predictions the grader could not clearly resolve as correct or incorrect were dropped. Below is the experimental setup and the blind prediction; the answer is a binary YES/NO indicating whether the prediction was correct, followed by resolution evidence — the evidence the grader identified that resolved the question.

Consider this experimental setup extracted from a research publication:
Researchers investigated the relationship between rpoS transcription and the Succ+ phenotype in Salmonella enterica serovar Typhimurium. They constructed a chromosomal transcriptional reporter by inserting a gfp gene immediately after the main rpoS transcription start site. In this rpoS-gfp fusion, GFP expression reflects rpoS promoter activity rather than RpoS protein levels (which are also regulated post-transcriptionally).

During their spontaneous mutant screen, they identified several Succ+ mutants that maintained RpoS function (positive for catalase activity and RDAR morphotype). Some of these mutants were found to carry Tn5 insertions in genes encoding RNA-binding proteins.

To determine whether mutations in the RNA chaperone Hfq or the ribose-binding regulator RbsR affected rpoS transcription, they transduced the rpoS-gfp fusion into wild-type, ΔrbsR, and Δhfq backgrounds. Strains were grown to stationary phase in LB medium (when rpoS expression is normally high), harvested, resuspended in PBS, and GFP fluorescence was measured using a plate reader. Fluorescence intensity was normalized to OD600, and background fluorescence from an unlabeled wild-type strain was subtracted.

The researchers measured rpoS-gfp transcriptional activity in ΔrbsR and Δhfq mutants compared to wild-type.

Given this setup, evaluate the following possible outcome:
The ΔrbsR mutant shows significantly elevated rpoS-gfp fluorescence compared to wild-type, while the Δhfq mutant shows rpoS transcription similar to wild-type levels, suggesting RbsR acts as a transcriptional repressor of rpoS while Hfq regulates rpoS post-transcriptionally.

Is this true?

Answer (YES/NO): NO